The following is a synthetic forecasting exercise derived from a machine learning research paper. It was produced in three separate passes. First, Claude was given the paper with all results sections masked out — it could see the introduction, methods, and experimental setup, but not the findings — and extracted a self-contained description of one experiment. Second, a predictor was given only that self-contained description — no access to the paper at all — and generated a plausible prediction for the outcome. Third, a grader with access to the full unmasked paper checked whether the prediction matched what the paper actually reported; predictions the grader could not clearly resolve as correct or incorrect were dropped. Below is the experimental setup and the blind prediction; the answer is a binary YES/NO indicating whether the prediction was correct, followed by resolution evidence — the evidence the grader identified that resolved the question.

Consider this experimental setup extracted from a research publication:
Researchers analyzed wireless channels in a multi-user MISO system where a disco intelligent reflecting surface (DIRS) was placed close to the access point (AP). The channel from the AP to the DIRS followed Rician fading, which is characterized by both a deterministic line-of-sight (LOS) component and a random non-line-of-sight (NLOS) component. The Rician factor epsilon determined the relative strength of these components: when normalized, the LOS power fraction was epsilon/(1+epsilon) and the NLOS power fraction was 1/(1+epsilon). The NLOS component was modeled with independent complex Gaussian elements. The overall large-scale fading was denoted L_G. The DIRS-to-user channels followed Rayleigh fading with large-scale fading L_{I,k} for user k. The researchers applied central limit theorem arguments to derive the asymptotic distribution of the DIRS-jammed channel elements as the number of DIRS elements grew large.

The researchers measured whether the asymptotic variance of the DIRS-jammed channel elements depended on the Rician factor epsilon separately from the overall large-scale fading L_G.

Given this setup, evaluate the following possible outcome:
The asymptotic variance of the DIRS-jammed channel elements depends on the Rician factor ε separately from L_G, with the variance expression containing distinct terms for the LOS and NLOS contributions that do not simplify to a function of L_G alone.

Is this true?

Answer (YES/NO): NO